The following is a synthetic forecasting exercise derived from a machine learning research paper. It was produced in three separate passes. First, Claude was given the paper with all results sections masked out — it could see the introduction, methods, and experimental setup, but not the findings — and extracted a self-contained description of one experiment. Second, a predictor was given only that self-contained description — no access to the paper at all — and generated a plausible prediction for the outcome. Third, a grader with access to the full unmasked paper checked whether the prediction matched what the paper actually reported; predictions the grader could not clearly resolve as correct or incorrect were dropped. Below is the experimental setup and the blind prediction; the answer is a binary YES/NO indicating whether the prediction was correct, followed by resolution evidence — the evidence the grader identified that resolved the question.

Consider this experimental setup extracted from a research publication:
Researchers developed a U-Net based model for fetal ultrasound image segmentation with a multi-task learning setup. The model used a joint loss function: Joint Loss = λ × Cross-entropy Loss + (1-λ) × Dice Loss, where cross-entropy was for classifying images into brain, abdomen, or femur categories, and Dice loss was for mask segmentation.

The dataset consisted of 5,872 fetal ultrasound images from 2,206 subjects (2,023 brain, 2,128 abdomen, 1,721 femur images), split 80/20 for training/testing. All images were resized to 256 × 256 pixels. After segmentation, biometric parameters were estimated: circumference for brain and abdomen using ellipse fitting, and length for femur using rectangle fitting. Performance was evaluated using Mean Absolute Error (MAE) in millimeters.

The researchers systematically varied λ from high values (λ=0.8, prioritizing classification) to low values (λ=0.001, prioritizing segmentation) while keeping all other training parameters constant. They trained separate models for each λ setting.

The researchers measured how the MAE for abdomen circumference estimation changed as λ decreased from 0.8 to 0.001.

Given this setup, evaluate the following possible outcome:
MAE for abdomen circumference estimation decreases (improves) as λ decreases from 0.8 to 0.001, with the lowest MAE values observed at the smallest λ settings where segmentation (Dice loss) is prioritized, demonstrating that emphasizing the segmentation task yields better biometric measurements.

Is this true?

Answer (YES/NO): YES